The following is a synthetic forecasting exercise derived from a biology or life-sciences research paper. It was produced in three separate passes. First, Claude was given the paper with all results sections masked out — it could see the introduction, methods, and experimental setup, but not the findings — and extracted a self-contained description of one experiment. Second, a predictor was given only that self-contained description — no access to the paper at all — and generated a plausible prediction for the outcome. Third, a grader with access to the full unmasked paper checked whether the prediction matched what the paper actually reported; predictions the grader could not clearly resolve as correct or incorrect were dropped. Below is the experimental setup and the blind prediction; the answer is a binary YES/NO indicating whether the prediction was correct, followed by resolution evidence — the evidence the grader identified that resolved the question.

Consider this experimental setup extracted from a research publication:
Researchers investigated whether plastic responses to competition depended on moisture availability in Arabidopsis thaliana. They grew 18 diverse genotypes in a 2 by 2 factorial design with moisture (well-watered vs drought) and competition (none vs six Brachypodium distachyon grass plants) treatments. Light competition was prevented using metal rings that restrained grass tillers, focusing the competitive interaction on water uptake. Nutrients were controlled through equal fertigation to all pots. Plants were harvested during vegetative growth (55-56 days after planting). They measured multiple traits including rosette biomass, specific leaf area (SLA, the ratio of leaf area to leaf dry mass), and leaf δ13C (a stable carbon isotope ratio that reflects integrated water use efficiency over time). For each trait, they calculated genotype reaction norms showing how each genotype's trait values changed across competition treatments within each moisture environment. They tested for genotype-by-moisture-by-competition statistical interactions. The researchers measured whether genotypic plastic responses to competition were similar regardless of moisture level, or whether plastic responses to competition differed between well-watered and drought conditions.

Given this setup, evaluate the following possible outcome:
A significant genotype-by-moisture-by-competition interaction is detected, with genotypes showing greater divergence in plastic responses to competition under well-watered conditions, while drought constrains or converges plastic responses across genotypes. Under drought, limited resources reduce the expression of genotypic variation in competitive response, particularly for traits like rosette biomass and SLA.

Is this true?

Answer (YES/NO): NO